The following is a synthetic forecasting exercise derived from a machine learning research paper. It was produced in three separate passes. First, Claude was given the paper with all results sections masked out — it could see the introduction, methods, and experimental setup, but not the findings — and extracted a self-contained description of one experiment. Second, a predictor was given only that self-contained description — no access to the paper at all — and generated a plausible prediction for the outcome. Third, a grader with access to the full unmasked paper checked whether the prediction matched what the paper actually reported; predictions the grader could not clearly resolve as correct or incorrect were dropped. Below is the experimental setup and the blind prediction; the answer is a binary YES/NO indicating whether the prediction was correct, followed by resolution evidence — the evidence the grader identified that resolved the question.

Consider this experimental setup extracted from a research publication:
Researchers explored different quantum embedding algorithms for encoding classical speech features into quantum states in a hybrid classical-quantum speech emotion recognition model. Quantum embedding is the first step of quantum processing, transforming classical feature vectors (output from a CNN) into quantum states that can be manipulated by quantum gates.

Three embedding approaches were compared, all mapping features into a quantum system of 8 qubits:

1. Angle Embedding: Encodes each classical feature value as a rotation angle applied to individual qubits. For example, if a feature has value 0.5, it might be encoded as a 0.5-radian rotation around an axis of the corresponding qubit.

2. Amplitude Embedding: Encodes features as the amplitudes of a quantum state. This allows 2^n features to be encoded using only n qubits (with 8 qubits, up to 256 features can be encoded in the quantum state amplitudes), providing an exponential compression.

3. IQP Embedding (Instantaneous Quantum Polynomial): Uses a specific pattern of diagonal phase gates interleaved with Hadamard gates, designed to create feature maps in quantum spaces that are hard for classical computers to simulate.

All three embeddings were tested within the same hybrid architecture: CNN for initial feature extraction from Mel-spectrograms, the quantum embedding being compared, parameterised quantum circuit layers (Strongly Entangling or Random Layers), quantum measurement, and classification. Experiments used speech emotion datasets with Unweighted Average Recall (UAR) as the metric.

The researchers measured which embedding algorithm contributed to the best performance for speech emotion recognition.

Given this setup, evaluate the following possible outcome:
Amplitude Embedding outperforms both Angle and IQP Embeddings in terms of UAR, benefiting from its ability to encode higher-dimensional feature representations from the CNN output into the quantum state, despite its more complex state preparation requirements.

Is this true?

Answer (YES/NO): NO